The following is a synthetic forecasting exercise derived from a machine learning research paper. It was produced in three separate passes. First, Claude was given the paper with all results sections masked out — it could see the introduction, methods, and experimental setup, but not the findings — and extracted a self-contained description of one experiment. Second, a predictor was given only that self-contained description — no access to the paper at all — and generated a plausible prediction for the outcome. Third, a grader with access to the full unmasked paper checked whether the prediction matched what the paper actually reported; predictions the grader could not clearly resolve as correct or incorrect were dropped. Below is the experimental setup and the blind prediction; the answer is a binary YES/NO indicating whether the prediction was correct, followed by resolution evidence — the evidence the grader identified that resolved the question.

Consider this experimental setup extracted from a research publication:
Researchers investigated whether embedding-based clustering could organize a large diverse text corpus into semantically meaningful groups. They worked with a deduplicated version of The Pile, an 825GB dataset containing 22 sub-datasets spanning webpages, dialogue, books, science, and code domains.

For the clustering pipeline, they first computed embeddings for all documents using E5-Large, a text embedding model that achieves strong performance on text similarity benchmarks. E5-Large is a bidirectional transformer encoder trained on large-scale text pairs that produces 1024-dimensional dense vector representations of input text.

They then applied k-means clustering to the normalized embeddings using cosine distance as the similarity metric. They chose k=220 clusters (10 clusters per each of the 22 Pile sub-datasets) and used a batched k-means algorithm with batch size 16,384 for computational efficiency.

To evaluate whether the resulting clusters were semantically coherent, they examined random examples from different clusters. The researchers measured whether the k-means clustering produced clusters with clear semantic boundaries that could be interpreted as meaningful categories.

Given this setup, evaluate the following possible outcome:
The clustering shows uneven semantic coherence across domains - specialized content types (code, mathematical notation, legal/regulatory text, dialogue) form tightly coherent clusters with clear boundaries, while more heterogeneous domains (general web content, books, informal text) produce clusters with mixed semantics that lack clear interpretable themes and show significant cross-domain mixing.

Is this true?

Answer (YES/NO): NO